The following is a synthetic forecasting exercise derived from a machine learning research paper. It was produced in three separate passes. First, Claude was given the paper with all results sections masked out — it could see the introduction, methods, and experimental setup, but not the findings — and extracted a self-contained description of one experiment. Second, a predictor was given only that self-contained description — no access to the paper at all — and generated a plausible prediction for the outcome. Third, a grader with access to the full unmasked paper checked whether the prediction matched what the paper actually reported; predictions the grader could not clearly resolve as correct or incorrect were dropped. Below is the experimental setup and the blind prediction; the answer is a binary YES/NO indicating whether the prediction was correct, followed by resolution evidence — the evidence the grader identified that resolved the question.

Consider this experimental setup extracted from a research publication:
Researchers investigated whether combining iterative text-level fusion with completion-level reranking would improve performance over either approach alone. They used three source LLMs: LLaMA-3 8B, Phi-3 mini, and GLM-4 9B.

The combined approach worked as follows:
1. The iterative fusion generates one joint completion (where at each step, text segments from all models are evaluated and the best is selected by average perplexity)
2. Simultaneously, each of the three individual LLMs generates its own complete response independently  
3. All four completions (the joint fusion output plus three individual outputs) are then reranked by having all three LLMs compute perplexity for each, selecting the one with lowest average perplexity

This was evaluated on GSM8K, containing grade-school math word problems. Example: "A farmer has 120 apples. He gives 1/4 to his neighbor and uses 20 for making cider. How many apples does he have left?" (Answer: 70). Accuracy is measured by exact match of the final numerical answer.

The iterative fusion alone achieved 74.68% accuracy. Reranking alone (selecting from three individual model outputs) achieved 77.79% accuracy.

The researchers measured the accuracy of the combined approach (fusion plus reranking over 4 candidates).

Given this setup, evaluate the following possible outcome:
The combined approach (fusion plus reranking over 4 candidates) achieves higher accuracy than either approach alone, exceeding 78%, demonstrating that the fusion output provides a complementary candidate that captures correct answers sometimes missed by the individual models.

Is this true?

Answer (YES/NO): YES